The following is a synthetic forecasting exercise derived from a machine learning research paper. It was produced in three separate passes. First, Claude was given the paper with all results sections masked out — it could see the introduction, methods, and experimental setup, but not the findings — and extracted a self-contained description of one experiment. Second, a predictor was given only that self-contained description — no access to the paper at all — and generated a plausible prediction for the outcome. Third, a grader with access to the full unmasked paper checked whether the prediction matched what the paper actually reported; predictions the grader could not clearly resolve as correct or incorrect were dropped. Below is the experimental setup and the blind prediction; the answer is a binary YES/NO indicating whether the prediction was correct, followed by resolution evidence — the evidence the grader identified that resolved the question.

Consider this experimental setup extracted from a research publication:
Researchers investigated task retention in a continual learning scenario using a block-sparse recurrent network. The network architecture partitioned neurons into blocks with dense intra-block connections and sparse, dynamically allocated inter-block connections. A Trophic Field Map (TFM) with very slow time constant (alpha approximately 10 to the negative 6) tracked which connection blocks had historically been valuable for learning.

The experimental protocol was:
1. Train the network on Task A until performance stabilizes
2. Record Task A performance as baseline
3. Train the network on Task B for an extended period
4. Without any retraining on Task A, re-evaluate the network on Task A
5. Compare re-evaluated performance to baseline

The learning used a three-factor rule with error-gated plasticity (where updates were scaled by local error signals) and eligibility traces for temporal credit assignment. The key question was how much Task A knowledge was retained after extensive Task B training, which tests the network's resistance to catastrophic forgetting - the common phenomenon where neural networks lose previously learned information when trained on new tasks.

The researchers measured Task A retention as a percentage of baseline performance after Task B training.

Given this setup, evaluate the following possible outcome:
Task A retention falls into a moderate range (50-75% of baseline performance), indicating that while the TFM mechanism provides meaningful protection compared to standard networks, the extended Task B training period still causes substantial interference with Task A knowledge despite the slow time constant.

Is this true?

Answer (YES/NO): NO